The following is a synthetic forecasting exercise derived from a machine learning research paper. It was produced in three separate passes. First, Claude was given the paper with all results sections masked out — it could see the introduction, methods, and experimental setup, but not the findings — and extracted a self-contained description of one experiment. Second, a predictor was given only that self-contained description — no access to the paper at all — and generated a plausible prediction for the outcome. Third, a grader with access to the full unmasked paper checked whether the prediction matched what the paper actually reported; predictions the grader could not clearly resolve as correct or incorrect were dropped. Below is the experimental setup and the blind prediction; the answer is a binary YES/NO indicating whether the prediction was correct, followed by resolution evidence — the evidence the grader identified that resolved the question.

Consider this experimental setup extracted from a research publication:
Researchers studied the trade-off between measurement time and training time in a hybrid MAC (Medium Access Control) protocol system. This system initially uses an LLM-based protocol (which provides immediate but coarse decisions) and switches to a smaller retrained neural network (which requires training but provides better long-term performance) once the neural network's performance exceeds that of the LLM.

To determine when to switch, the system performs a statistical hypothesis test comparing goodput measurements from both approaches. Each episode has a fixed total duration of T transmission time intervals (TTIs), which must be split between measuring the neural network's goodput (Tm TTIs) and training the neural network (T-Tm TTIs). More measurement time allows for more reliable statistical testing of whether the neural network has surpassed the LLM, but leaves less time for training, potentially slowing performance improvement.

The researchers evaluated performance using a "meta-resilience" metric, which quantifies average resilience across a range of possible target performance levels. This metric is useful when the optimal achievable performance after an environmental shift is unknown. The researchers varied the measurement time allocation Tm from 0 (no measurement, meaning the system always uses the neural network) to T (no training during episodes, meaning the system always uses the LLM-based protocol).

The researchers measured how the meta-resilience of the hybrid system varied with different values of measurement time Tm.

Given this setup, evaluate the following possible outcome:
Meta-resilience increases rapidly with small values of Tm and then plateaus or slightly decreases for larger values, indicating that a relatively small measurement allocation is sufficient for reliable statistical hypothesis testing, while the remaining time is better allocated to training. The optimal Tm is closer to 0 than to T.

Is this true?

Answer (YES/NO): NO